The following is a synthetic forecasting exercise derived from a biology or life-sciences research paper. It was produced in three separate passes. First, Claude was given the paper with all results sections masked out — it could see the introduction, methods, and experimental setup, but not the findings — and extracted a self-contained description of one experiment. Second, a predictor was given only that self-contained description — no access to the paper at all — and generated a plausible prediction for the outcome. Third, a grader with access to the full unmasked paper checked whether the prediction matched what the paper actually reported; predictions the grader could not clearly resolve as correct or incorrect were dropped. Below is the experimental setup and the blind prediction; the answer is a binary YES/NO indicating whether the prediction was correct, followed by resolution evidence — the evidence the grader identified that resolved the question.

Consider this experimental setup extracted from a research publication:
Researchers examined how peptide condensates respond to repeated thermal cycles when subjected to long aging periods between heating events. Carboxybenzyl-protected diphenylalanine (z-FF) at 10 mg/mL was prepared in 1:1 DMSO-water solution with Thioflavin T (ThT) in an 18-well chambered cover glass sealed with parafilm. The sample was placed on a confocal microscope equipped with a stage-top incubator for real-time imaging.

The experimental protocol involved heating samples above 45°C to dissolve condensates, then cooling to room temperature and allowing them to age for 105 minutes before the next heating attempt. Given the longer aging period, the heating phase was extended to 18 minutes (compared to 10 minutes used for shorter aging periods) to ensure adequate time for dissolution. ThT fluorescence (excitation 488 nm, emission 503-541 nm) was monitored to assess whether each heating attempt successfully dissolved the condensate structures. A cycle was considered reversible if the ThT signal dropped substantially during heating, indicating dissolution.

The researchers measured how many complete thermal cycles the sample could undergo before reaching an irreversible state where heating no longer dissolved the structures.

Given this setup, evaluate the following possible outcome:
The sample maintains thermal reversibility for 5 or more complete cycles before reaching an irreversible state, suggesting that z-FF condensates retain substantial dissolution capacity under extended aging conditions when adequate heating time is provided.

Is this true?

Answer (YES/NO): NO